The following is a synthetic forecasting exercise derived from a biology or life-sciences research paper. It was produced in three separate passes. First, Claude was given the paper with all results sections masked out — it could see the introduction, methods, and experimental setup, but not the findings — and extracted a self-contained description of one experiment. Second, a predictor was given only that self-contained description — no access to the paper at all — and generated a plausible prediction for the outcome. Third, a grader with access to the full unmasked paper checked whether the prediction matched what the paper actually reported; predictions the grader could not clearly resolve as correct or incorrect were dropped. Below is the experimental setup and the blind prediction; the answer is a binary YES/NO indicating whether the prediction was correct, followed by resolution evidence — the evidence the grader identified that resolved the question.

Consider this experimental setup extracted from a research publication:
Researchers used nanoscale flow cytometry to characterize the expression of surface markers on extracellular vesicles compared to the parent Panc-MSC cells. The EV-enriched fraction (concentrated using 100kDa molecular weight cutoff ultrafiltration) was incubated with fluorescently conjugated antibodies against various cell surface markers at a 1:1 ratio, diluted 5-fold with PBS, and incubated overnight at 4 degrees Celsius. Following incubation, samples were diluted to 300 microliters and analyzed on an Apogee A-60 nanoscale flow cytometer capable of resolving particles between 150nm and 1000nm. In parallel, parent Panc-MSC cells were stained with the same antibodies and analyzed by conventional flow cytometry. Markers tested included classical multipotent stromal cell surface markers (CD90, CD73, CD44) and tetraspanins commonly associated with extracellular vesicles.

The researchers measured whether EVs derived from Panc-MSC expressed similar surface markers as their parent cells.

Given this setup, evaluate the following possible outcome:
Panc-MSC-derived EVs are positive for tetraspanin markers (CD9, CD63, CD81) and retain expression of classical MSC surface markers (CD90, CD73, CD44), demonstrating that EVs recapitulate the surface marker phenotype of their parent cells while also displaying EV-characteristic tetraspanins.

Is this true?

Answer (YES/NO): NO